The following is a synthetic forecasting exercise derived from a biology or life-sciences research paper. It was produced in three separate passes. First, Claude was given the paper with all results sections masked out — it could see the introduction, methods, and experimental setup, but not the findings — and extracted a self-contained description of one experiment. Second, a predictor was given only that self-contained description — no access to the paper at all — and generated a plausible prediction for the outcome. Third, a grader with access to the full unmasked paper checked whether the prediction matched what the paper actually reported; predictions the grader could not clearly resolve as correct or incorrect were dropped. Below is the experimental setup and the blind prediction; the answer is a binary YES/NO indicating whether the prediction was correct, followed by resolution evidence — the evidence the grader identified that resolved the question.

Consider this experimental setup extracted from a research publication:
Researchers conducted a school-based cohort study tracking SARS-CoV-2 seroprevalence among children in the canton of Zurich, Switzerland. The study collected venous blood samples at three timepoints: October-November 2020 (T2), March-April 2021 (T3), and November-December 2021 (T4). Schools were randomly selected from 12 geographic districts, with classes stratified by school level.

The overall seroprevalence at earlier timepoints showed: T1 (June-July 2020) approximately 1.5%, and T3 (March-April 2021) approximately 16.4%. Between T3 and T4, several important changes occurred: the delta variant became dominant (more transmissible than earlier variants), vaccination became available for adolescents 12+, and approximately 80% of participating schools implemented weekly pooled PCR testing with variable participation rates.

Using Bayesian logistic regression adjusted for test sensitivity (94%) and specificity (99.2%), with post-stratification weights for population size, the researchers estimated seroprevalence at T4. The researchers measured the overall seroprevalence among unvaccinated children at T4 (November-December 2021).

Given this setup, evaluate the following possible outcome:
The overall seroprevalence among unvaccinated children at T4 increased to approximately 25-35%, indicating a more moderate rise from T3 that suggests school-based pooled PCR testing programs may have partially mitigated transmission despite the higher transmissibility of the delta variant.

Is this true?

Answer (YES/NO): YES